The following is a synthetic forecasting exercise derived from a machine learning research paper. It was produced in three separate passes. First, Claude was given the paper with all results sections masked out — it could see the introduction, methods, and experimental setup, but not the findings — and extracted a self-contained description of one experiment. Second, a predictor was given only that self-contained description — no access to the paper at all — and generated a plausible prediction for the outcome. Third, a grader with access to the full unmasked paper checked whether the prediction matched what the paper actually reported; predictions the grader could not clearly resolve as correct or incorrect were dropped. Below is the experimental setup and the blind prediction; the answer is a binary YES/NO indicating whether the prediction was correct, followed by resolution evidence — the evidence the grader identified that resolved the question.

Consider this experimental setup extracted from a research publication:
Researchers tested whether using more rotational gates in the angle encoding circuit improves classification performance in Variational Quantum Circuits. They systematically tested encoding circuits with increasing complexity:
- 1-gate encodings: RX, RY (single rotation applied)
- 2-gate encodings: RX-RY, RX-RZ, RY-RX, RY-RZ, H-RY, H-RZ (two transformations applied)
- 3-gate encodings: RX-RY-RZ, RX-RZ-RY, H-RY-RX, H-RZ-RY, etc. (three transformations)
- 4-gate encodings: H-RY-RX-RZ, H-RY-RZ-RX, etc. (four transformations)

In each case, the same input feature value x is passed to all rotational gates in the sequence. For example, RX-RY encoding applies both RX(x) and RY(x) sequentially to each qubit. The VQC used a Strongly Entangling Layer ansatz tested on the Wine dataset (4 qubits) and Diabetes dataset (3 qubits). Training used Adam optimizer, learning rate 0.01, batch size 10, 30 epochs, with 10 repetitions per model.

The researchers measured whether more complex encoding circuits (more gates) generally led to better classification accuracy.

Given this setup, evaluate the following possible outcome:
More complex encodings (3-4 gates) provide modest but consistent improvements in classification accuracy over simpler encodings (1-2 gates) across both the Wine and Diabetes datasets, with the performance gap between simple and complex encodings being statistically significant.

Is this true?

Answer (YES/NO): NO